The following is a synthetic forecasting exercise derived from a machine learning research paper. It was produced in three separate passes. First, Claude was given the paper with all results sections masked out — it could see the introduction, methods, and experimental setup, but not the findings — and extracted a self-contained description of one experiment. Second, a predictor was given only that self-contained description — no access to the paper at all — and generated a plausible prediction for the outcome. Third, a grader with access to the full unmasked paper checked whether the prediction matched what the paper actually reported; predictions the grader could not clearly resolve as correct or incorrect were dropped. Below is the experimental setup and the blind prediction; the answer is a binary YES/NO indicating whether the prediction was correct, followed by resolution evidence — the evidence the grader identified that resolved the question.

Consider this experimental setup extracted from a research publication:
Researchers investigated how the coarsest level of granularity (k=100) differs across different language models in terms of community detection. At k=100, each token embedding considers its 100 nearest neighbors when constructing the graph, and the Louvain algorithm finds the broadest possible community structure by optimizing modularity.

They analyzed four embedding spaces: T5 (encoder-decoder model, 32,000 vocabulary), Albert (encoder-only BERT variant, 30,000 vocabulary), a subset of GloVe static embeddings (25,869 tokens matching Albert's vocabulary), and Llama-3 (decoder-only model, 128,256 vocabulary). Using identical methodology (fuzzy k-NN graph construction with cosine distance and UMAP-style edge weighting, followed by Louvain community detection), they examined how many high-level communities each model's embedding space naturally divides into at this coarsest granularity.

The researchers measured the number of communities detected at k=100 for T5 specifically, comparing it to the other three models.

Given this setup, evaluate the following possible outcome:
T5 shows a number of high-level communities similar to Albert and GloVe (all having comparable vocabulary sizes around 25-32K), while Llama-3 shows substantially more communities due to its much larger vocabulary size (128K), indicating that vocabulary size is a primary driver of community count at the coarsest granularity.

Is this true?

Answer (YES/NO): NO